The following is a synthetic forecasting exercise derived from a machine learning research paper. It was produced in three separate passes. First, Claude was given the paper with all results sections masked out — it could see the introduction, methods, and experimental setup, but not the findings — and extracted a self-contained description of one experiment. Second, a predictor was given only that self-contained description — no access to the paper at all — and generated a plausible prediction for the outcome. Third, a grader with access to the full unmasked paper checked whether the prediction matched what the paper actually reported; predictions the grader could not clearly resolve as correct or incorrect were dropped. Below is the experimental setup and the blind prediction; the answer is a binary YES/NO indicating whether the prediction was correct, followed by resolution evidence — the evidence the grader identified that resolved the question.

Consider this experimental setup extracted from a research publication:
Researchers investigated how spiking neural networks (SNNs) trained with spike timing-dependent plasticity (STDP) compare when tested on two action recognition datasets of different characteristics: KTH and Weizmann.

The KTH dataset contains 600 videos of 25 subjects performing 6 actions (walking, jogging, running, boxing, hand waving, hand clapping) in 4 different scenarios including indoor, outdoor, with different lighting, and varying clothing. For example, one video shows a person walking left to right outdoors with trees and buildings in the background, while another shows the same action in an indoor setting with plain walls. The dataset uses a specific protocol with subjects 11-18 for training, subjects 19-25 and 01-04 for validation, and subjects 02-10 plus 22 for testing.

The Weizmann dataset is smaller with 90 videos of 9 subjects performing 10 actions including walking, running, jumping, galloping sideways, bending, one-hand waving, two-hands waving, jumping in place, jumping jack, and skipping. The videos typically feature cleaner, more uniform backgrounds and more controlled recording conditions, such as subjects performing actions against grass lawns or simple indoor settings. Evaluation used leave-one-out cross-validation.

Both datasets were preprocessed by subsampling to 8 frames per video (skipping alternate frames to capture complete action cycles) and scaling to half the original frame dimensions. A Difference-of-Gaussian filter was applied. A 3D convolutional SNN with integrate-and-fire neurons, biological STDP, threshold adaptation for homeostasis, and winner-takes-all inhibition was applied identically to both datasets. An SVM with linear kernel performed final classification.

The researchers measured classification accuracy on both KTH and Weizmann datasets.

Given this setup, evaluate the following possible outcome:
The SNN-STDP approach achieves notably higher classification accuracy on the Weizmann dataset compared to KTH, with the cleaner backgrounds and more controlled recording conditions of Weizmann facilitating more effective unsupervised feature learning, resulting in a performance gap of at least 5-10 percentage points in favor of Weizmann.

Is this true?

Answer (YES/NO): NO